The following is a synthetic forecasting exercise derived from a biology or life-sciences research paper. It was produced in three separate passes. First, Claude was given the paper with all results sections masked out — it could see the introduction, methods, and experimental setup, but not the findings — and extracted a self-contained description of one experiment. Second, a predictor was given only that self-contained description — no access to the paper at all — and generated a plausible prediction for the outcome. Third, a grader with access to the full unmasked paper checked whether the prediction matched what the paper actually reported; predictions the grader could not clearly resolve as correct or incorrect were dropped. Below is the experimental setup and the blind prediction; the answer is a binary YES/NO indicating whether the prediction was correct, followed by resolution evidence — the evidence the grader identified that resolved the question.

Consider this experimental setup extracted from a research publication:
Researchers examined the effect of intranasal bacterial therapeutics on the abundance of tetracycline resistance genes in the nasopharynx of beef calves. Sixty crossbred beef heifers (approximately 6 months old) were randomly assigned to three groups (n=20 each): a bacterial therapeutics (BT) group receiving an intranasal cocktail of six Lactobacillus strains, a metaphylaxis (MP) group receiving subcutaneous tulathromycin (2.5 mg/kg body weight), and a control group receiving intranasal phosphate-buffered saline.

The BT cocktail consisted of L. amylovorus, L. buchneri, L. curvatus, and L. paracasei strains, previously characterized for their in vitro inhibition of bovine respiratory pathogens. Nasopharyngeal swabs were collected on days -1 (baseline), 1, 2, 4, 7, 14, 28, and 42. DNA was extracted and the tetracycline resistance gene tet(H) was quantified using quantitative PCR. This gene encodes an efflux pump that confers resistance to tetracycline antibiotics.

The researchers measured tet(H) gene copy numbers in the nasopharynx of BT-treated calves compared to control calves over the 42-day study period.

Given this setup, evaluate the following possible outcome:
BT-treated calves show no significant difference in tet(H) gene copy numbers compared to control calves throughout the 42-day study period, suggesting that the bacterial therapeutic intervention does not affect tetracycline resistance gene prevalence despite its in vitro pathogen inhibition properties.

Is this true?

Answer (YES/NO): YES